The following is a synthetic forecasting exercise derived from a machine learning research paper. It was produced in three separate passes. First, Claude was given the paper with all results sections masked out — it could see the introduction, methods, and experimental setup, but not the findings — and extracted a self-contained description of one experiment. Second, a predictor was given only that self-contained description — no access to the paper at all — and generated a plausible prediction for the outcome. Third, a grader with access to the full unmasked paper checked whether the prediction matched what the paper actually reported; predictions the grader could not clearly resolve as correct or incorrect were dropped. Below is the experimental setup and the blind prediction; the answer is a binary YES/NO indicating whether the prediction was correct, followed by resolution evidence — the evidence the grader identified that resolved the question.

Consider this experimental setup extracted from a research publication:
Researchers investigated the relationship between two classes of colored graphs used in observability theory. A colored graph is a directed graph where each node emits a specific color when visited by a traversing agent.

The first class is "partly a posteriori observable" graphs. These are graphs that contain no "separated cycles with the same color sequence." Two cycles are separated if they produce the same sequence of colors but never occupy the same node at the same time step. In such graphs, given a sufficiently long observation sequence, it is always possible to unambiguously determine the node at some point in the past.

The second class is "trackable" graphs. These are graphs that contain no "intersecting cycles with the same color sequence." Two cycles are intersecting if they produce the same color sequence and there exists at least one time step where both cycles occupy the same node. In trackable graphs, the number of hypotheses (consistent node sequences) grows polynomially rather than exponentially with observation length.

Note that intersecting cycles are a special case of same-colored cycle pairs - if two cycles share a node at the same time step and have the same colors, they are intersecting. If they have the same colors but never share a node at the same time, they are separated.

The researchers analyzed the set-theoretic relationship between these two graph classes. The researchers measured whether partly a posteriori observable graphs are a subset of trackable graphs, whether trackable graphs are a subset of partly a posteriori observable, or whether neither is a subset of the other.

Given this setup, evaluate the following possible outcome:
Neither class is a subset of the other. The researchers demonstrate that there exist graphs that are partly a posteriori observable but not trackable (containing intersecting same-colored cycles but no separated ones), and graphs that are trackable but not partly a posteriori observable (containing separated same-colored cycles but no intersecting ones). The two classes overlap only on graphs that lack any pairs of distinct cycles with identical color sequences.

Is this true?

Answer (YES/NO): YES